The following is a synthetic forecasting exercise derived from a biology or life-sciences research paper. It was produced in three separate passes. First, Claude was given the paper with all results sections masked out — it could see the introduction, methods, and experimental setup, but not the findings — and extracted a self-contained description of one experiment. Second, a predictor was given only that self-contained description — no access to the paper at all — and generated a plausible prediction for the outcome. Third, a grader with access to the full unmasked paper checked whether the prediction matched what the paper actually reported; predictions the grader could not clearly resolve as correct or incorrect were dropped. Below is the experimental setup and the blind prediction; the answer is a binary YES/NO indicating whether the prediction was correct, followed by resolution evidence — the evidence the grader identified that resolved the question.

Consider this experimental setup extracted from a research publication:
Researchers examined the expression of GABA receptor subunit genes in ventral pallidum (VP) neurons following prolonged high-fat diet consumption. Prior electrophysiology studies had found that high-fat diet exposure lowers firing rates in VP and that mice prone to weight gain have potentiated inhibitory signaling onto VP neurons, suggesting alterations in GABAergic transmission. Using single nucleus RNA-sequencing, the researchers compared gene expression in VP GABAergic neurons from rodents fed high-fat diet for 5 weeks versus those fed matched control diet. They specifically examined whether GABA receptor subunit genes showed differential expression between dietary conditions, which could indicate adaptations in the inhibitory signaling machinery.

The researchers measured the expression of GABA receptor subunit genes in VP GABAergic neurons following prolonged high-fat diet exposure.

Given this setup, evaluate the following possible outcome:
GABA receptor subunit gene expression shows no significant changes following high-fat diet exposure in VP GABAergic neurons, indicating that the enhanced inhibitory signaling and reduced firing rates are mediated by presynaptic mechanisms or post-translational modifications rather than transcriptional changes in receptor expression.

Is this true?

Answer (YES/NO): NO